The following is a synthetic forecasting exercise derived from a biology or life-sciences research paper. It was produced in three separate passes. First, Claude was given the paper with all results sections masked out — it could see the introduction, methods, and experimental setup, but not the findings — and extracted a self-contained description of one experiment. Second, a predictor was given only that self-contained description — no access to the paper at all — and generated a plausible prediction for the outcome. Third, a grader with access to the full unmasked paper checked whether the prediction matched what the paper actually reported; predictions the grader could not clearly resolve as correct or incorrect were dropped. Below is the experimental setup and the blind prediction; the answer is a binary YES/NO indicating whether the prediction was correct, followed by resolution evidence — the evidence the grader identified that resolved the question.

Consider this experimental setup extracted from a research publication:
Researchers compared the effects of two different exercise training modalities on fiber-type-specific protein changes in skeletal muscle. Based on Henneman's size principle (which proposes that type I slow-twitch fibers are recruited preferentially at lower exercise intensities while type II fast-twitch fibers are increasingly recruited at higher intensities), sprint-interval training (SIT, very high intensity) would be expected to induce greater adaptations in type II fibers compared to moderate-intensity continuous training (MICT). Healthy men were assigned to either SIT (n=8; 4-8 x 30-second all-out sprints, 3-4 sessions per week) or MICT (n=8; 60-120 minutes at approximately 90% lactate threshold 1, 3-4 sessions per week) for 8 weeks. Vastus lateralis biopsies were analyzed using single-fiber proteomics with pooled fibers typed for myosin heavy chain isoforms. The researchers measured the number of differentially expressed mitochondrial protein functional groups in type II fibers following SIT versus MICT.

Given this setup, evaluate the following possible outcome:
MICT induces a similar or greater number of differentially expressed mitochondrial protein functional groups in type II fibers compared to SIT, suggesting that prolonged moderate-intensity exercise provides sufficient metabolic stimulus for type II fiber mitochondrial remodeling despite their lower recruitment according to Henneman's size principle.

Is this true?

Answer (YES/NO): YES